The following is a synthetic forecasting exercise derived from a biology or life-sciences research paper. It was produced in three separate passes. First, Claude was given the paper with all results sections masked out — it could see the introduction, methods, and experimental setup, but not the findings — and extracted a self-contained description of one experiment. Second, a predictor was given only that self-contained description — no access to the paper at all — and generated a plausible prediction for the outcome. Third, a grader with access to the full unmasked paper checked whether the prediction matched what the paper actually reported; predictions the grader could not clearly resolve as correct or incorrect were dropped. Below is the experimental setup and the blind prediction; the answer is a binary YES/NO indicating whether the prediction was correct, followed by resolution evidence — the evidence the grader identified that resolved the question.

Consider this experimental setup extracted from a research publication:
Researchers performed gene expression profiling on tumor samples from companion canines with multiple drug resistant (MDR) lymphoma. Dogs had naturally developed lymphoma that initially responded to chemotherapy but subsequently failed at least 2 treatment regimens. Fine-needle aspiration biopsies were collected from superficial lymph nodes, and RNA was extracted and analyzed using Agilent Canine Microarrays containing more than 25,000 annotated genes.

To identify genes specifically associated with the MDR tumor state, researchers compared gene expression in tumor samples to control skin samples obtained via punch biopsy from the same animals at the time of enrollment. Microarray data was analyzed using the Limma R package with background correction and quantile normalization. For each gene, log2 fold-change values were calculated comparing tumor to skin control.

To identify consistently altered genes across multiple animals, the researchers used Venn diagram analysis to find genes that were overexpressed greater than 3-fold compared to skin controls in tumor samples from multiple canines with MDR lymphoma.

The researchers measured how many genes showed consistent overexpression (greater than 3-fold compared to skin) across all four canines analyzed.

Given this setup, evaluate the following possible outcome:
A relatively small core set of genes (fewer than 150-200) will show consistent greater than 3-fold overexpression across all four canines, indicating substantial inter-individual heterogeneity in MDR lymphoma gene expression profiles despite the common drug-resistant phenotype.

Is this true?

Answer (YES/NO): NO